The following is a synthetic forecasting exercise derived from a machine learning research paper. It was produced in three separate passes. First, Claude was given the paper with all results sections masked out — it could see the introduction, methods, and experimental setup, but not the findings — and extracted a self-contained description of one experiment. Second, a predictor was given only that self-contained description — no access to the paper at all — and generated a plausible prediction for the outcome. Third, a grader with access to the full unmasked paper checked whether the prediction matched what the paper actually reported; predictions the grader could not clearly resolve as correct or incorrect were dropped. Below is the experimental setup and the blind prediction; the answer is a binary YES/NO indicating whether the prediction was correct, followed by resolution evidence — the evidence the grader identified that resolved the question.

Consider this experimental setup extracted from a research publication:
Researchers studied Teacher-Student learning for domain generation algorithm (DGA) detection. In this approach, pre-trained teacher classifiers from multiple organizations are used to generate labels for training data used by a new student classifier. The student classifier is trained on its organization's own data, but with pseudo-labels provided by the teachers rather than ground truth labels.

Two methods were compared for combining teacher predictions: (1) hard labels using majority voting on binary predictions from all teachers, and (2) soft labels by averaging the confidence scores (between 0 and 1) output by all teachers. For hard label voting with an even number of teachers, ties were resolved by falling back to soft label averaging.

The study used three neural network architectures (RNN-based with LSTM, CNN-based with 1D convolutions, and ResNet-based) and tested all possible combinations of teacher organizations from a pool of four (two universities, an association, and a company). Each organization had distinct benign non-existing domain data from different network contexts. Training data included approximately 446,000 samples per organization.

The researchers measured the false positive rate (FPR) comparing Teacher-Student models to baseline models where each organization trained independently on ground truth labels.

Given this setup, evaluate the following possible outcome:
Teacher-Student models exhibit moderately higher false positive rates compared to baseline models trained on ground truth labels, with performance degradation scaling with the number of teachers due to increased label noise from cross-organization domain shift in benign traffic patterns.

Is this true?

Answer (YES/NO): NO